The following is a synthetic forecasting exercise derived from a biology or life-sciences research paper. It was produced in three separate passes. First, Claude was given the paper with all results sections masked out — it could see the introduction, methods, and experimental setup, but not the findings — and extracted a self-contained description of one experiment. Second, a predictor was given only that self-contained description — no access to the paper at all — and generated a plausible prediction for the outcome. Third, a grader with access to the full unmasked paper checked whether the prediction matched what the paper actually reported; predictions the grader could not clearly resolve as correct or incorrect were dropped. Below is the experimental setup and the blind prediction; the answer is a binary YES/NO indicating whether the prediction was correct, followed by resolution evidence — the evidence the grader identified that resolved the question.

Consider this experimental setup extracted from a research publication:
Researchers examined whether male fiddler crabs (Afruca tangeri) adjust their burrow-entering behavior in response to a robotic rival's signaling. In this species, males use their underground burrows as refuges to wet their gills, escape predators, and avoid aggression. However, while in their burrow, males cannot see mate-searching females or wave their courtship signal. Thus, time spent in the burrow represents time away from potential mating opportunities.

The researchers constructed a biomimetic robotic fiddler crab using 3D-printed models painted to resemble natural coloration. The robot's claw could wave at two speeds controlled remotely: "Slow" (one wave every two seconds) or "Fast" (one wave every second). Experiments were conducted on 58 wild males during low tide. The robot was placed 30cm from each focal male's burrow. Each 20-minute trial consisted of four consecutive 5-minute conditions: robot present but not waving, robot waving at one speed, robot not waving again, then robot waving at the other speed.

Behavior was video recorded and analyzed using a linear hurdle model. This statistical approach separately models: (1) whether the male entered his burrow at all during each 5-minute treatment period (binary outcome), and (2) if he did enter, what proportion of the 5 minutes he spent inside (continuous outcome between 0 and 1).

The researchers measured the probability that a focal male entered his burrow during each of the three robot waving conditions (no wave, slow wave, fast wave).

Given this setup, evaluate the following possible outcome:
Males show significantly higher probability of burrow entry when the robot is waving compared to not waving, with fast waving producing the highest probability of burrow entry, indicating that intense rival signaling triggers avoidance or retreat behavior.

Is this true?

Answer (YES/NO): NO